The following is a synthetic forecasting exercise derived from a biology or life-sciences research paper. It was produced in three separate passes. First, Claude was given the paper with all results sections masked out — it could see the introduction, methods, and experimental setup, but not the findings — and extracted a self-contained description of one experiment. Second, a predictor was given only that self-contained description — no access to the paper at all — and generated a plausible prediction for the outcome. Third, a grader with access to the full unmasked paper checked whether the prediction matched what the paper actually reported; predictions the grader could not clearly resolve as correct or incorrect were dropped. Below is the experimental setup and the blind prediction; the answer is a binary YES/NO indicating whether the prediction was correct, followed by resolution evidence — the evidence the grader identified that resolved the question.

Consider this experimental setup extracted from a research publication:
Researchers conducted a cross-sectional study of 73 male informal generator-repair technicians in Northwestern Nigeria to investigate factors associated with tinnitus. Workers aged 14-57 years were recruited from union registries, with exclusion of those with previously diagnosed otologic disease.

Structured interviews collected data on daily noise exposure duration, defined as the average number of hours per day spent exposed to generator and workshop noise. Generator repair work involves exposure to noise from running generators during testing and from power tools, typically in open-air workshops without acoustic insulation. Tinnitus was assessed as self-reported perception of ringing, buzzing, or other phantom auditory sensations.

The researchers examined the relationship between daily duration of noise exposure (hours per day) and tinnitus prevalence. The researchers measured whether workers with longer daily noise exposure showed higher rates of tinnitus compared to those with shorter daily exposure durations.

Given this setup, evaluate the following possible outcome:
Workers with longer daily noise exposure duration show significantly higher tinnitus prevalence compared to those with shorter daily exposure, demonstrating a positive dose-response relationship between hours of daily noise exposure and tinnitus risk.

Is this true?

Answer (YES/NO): NO